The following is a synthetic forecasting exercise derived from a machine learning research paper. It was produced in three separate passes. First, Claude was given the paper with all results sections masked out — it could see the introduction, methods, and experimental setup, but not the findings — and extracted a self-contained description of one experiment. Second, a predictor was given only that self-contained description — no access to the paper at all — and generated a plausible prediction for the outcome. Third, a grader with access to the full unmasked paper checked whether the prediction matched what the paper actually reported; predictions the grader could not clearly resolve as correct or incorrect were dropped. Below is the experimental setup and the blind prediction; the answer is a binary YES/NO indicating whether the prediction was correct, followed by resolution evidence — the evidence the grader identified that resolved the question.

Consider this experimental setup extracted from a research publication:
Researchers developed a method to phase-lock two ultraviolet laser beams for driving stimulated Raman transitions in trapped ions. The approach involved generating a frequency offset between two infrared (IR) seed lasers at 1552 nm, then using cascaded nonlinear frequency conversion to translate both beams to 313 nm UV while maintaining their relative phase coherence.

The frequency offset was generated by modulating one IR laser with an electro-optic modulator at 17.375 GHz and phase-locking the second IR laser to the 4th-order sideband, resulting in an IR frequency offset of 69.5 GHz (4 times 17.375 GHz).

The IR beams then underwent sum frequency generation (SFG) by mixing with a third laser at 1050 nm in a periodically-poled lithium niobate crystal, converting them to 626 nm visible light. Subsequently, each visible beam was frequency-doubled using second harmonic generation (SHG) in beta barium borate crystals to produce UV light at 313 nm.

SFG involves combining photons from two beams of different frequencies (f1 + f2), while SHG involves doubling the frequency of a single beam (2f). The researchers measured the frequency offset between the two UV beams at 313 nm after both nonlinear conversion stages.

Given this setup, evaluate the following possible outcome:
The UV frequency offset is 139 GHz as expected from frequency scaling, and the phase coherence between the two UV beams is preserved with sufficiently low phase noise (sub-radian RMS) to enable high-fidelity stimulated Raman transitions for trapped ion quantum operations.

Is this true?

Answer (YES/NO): NO